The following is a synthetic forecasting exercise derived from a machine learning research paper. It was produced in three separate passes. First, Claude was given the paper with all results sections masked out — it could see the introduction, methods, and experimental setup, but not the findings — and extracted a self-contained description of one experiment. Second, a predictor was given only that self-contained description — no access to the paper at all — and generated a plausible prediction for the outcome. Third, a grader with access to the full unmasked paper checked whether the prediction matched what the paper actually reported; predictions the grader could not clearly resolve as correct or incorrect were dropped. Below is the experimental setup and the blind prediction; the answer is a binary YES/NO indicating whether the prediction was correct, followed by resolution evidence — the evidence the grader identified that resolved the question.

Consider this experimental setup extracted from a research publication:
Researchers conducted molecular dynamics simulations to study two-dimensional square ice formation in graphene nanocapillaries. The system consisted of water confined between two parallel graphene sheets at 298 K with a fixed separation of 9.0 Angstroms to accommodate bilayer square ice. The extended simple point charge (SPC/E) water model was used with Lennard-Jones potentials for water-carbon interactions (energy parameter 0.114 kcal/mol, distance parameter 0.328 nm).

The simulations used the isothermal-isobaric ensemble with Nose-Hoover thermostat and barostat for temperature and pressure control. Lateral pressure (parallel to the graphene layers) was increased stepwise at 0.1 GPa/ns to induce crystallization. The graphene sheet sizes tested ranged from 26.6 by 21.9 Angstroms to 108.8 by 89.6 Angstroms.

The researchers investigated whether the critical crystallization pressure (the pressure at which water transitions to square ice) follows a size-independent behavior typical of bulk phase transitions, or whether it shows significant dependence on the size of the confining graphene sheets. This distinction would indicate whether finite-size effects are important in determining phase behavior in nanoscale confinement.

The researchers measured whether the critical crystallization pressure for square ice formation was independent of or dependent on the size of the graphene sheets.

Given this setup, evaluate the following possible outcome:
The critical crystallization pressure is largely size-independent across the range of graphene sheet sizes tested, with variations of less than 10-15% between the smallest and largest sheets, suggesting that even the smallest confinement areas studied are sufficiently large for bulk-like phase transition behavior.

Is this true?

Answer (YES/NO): NO